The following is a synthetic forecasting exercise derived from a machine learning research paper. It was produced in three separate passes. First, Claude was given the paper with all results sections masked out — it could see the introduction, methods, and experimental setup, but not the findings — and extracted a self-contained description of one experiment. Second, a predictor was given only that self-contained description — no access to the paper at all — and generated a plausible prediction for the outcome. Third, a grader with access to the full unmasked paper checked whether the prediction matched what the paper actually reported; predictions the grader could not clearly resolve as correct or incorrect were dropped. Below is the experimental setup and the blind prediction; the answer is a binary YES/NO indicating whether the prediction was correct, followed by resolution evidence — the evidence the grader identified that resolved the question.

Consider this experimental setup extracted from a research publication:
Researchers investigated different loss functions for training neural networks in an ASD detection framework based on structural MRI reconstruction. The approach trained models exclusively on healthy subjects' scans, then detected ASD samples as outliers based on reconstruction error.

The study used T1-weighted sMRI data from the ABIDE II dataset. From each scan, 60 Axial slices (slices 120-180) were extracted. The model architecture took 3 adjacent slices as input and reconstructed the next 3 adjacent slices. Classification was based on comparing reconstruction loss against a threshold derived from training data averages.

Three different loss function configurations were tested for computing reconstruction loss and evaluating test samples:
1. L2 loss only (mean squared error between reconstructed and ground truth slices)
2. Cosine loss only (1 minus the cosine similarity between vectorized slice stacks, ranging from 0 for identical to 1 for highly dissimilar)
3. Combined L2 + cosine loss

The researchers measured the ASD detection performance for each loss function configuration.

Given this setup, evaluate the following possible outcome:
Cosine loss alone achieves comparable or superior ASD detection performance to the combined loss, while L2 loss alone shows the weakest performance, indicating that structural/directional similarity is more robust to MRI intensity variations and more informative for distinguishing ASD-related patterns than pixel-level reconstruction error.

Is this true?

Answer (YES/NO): NO